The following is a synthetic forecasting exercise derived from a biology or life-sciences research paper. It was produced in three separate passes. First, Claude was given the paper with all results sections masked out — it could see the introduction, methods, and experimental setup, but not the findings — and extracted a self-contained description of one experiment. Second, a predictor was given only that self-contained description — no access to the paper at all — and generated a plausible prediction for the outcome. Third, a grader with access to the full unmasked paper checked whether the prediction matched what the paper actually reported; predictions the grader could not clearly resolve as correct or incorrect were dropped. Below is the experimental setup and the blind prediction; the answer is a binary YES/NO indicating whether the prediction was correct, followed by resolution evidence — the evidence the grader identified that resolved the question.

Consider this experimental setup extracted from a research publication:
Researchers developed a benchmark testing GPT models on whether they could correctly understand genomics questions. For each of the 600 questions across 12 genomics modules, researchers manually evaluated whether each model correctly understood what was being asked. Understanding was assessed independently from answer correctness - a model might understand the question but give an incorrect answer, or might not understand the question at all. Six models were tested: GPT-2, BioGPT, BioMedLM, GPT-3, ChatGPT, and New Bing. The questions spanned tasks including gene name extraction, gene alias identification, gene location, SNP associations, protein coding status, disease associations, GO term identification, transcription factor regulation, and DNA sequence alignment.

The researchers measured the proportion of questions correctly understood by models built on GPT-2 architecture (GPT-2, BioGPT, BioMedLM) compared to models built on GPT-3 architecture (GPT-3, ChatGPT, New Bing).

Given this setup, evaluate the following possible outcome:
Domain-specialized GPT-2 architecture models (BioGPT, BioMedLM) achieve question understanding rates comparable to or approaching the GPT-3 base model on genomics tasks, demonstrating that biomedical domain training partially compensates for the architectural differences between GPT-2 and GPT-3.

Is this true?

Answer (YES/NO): NO